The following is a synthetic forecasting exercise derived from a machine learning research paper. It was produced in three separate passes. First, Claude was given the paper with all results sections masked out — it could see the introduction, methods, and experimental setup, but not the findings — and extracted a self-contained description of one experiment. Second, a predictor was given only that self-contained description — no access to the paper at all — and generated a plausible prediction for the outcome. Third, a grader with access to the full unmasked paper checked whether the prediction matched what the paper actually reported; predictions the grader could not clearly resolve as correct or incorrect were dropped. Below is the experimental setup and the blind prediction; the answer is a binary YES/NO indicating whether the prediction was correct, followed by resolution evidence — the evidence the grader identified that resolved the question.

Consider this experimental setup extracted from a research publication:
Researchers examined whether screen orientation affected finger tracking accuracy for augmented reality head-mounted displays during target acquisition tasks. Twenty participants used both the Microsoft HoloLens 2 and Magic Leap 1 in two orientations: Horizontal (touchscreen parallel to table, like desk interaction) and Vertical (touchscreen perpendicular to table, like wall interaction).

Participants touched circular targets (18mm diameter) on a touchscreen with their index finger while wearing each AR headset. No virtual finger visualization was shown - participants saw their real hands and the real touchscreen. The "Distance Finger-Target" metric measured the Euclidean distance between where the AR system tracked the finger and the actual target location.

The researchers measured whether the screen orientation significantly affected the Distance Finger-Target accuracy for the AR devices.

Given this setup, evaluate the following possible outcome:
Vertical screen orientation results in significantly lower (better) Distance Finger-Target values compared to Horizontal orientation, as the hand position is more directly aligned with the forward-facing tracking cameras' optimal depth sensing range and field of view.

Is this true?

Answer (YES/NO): NO